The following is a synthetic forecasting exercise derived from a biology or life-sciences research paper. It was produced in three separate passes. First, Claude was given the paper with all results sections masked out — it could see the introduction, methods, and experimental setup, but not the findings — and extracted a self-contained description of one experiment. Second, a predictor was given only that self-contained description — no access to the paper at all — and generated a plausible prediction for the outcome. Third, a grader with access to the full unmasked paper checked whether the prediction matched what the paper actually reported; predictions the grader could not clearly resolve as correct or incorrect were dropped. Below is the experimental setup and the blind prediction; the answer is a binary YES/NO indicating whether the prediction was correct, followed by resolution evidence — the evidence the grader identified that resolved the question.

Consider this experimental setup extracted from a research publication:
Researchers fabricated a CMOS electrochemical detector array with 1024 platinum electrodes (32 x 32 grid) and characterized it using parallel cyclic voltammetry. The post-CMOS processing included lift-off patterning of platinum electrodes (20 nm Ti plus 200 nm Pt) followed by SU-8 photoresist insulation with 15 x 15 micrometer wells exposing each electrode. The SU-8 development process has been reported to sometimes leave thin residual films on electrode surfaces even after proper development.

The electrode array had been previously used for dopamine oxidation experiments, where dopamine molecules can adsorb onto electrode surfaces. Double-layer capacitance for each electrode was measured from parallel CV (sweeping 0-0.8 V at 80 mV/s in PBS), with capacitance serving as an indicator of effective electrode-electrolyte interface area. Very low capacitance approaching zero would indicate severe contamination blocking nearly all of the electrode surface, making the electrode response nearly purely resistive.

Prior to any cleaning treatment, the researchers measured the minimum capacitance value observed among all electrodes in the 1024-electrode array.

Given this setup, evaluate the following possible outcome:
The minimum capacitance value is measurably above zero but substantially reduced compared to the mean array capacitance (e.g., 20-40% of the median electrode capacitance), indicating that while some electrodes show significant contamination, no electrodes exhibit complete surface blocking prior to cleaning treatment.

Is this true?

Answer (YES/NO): NO